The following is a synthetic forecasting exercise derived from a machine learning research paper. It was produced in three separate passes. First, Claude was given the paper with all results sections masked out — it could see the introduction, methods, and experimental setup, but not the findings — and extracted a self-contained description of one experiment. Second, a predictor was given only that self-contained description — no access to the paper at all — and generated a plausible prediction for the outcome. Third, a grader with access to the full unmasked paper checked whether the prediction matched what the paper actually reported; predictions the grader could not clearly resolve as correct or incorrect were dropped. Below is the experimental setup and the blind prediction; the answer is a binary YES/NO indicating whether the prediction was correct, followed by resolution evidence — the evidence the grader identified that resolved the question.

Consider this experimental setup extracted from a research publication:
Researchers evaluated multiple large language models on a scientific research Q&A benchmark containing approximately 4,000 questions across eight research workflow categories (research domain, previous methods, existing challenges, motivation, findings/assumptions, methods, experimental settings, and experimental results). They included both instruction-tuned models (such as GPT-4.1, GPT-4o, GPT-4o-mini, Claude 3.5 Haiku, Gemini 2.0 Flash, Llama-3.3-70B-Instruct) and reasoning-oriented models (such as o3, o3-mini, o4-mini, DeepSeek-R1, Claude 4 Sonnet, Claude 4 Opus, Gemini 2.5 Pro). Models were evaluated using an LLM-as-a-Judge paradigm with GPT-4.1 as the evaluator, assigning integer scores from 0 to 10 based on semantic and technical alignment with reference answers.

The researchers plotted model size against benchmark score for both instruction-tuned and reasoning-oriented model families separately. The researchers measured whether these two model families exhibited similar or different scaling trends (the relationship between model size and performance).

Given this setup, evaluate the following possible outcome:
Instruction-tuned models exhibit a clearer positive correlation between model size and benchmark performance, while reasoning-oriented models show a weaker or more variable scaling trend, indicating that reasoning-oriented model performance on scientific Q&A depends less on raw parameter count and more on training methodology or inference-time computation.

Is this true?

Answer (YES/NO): NO